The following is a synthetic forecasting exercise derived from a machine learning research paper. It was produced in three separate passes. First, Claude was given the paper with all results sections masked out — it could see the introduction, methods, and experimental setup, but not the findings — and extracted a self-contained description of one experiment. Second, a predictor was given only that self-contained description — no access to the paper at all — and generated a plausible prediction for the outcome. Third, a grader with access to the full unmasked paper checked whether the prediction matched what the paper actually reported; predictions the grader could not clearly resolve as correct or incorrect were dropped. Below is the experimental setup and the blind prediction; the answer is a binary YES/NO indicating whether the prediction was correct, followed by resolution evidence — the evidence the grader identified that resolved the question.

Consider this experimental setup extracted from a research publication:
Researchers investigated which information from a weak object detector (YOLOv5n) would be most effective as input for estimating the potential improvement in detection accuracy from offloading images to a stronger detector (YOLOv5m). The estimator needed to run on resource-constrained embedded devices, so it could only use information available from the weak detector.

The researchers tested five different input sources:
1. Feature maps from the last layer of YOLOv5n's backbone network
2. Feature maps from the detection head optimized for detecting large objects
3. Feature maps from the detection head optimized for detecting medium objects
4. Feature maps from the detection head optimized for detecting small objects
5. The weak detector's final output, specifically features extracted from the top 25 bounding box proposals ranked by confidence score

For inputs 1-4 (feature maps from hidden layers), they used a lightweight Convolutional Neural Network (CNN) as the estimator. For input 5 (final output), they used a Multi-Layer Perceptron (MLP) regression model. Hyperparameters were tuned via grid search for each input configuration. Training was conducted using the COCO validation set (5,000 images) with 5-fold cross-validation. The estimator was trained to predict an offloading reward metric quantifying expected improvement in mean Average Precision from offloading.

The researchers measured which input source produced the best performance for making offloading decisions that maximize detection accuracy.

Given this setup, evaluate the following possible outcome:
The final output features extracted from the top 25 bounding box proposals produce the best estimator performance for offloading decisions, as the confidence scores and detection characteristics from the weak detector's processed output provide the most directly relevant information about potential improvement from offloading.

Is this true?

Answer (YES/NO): NO